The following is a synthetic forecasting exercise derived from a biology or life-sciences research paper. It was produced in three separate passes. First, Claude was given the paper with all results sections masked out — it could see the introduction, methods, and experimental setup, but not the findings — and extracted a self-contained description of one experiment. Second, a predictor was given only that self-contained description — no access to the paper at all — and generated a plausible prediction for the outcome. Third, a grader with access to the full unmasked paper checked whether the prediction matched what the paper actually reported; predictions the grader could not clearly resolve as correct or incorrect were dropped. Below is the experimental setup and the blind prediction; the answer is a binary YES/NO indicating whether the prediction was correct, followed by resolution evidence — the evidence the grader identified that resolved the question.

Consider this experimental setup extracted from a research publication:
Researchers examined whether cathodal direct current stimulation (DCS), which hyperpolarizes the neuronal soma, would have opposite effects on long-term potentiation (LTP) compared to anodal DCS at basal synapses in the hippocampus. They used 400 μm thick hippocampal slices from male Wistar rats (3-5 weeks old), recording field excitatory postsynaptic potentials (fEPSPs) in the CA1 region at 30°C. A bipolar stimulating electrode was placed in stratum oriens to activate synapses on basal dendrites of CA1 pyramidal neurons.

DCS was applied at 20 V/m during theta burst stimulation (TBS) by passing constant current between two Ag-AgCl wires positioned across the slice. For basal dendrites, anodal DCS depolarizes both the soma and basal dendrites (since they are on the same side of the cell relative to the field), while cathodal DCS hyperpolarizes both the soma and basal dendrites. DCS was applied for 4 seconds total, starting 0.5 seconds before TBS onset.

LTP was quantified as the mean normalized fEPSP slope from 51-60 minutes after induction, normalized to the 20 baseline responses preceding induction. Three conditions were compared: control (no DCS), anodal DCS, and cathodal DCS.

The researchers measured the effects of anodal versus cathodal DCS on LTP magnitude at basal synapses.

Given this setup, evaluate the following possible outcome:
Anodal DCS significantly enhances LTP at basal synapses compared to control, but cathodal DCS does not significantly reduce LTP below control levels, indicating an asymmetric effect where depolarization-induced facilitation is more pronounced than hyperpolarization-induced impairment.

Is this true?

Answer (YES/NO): YES